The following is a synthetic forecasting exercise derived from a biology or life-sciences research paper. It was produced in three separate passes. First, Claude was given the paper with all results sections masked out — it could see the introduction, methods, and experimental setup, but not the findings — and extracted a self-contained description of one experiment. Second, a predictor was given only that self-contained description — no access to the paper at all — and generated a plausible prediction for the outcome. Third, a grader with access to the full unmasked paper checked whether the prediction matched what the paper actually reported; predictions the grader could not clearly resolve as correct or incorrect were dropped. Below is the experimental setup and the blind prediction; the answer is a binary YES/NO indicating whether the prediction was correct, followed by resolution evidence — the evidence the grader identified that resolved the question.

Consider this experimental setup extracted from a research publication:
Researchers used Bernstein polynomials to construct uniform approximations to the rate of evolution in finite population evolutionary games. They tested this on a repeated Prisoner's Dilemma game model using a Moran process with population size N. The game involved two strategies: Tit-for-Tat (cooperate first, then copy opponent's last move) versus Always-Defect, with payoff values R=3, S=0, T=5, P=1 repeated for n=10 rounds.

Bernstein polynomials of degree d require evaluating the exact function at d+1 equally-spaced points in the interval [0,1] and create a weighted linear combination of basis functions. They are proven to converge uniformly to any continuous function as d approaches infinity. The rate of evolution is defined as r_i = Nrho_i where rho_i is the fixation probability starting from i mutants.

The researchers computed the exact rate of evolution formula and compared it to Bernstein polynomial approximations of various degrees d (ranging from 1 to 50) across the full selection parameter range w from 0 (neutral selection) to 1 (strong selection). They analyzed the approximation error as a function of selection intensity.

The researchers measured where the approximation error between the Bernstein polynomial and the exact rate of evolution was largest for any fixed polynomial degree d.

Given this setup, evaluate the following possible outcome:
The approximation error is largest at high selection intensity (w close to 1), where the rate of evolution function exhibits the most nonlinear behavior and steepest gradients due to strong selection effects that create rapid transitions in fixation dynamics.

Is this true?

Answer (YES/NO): NO